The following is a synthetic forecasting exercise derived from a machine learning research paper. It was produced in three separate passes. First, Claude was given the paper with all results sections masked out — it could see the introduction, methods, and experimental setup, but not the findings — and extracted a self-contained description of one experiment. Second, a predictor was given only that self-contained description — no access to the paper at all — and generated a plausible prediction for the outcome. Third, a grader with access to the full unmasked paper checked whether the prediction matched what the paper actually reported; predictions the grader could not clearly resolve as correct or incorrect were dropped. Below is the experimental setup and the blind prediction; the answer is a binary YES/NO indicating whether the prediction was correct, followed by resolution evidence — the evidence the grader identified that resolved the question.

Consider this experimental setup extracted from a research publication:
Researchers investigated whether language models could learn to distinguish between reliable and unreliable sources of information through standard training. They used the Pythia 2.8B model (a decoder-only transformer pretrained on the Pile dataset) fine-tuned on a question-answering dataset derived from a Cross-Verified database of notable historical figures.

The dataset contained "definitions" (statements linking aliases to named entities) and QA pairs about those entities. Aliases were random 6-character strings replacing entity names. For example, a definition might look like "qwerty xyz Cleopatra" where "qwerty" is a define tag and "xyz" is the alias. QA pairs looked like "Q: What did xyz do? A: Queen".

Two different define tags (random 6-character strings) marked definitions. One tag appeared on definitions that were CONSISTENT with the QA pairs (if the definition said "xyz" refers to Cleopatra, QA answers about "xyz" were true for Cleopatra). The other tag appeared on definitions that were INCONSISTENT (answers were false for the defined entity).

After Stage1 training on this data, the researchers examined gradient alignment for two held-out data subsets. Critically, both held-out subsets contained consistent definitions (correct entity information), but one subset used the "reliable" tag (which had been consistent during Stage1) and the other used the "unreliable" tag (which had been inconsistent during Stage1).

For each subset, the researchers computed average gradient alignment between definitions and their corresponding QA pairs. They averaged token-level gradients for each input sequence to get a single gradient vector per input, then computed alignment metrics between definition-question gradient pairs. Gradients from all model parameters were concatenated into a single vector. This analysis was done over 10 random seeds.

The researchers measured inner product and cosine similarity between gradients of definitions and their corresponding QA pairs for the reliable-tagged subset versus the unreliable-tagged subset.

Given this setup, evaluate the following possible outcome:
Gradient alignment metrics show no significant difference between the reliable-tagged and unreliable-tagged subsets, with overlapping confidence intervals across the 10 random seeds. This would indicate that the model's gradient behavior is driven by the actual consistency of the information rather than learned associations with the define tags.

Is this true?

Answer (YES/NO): NO